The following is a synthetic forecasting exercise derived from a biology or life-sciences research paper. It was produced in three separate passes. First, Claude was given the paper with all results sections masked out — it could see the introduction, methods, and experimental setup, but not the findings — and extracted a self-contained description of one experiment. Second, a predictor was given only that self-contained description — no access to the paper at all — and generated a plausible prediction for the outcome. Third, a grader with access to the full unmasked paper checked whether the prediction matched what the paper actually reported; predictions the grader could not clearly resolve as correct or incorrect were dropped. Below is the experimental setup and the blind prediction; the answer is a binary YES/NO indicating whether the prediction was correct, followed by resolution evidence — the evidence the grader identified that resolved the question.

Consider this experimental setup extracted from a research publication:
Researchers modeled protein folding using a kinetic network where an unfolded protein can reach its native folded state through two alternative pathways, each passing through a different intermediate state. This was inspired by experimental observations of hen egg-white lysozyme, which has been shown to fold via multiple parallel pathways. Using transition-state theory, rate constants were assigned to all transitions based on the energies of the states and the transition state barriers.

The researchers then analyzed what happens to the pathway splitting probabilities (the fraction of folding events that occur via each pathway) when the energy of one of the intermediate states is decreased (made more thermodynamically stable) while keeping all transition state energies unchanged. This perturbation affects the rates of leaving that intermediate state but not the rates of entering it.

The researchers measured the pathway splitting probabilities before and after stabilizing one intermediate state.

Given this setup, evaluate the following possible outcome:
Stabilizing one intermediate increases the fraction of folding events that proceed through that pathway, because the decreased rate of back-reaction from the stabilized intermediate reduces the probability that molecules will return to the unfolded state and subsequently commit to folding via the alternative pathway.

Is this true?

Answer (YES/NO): NO